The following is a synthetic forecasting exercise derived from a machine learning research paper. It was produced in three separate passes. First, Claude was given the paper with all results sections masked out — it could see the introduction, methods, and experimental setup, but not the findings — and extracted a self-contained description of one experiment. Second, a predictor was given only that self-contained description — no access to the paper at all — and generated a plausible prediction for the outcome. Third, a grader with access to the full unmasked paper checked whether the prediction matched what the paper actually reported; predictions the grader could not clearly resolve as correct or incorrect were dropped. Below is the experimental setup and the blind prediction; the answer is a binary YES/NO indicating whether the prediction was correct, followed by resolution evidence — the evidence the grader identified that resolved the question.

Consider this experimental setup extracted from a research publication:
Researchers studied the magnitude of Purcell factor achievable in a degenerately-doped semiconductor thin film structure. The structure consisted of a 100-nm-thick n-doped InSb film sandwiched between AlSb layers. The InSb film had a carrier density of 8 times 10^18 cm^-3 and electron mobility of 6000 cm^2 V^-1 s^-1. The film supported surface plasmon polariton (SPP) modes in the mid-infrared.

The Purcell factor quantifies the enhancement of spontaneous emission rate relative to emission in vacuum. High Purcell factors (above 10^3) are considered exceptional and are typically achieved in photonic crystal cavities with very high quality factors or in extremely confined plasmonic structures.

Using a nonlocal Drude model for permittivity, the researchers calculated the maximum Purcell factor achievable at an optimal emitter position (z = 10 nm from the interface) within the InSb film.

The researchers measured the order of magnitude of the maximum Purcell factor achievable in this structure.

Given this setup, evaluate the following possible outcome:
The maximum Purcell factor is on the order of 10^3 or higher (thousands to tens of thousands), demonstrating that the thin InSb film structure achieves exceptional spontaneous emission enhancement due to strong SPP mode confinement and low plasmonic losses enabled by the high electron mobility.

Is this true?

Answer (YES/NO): NO